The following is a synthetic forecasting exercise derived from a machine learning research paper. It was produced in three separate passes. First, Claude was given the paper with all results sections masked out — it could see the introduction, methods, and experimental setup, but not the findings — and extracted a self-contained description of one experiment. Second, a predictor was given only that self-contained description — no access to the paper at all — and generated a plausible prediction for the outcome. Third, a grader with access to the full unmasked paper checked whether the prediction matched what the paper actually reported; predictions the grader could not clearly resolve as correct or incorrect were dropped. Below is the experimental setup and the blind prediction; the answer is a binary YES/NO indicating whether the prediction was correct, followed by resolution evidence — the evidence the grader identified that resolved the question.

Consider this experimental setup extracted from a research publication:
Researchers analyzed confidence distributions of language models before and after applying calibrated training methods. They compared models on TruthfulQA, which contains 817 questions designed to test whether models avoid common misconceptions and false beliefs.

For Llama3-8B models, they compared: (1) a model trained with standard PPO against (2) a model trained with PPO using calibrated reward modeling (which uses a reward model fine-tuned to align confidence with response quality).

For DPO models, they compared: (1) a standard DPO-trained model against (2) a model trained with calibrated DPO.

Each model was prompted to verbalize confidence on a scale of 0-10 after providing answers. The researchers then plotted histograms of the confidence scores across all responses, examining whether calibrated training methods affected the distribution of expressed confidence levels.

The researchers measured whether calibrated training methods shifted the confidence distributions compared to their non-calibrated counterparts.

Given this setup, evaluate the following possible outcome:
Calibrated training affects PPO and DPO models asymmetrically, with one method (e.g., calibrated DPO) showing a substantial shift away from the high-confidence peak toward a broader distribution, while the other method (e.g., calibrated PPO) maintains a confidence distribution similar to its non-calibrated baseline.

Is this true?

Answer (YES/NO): NO